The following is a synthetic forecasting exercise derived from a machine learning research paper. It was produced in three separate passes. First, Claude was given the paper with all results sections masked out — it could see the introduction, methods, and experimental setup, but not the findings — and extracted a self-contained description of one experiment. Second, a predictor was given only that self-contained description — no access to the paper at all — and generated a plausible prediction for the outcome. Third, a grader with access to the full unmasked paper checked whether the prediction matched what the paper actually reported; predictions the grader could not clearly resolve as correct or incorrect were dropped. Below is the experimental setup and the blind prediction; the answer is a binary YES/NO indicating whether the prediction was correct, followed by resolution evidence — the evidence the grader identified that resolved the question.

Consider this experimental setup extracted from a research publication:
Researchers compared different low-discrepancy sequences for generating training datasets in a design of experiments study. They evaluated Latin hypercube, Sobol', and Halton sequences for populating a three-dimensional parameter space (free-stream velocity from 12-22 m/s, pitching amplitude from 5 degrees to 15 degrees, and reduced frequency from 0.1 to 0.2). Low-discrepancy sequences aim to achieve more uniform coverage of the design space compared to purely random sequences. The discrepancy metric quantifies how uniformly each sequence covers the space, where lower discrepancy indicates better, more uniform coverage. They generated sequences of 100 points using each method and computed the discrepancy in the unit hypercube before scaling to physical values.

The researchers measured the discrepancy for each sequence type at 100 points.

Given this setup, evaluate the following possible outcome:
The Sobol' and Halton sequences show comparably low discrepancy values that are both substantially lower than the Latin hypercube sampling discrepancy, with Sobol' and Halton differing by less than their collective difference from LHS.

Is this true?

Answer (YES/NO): YES